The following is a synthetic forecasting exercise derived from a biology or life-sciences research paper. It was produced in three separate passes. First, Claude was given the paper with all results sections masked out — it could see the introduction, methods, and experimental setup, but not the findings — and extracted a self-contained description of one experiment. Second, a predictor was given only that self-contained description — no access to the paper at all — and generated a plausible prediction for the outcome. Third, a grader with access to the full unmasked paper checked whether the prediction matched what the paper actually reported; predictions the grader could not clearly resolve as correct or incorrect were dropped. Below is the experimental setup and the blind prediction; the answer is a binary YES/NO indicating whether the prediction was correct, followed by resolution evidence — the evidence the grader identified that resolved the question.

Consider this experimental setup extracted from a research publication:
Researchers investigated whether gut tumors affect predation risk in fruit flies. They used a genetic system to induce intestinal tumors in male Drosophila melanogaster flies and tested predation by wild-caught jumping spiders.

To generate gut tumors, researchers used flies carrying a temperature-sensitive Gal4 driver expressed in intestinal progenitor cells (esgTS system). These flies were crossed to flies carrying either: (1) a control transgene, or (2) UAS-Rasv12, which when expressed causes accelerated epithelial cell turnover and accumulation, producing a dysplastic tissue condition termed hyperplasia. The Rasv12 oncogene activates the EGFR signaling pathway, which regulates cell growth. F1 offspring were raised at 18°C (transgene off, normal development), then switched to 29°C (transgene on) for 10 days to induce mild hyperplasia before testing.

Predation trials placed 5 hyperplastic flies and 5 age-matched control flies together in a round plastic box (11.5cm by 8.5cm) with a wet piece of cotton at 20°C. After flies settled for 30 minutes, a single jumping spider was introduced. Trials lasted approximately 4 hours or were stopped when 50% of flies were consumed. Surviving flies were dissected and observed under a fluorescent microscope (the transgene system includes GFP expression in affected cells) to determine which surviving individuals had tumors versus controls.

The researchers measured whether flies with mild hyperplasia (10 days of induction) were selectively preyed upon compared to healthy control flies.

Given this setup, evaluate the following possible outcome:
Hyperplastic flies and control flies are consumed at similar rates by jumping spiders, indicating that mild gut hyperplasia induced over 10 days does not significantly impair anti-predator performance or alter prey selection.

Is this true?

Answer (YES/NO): YES